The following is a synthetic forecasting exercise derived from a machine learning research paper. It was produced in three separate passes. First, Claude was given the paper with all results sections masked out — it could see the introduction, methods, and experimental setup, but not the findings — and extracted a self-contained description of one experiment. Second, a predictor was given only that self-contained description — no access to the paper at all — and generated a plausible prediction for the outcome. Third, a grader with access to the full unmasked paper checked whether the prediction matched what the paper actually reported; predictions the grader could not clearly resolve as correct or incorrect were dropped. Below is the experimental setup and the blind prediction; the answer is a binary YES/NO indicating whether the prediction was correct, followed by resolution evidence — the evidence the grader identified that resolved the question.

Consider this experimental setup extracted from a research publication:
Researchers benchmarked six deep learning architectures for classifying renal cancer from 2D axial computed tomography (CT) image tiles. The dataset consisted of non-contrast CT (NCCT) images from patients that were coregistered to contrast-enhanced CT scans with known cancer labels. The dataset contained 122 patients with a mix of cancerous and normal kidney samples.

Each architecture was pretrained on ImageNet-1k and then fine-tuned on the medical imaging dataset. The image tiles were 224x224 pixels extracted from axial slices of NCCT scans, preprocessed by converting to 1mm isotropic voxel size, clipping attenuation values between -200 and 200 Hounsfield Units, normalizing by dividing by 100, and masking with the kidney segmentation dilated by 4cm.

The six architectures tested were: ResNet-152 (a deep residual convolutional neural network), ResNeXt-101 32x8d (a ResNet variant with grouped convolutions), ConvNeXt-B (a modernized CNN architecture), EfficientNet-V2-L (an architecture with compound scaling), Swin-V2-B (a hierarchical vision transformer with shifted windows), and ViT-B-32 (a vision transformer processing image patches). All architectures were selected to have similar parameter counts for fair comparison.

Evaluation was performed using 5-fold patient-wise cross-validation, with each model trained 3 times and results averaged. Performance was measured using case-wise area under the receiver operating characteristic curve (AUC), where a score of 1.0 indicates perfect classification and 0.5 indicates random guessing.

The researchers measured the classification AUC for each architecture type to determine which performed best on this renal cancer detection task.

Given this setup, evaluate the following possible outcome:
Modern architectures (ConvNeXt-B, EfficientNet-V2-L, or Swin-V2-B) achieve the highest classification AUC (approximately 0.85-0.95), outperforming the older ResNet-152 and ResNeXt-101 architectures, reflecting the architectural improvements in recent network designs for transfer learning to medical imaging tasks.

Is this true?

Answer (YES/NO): NO